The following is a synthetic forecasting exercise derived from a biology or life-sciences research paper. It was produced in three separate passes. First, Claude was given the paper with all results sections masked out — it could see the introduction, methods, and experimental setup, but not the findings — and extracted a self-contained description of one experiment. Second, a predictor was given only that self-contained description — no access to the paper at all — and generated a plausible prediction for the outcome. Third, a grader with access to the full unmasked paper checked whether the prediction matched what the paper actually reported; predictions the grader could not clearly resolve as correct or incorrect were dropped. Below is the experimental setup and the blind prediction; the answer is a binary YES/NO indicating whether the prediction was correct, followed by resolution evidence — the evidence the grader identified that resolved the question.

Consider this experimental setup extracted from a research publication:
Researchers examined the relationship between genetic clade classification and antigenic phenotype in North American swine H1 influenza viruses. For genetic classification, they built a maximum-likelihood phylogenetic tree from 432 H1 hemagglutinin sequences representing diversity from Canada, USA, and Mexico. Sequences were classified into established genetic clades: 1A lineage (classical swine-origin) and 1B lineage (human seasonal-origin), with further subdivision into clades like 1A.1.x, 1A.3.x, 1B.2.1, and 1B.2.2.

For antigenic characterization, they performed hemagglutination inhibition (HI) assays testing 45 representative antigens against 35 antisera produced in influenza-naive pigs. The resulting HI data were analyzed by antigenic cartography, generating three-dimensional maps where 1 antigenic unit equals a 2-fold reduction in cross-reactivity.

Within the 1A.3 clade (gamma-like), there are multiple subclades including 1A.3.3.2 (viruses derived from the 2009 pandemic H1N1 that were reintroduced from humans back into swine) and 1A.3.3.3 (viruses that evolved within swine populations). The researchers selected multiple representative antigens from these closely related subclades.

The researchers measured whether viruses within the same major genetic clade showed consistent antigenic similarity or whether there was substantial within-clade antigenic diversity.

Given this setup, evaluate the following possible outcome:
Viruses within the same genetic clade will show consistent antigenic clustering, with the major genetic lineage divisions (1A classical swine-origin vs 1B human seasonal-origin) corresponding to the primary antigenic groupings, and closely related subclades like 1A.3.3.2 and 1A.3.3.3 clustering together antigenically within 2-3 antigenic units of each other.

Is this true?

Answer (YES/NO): NO